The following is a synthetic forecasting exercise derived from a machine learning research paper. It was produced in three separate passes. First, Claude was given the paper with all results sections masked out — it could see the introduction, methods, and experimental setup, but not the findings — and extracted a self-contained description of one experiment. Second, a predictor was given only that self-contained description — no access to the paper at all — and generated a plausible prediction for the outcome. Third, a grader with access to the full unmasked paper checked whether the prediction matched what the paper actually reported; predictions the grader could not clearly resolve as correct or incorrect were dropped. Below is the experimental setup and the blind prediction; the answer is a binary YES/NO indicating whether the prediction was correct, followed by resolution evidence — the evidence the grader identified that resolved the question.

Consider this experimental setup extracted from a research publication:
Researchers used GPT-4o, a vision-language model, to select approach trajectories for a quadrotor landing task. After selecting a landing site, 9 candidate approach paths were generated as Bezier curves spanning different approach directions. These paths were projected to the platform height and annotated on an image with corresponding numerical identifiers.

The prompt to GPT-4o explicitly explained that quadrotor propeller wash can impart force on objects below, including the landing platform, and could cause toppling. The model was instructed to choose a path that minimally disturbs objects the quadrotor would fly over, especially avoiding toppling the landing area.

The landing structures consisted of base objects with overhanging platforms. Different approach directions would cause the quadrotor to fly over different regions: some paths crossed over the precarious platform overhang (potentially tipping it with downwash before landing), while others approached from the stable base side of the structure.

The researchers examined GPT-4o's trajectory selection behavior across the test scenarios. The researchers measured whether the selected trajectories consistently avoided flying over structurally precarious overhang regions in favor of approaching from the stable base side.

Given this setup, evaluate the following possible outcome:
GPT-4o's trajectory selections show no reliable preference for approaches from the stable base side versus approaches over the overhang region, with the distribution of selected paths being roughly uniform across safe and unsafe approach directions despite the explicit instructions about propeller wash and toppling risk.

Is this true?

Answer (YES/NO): YES